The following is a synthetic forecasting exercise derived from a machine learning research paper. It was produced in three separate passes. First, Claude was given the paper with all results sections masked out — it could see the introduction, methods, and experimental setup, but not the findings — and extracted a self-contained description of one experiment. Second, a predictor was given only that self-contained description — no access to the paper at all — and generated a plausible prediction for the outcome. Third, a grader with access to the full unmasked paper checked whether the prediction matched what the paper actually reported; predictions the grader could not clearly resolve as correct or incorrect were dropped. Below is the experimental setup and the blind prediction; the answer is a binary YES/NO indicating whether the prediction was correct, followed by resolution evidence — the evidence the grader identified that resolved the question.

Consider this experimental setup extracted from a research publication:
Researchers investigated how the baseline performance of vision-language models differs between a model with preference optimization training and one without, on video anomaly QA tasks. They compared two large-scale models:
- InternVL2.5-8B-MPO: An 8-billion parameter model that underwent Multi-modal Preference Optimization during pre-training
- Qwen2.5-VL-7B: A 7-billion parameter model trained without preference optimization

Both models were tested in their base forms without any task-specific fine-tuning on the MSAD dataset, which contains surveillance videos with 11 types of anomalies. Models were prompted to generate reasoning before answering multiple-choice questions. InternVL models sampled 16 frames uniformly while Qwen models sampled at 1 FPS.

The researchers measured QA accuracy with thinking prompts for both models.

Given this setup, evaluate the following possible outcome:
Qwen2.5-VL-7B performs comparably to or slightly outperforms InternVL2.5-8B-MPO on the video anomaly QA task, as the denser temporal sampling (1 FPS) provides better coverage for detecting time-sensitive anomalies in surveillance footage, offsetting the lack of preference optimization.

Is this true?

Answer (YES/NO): NO